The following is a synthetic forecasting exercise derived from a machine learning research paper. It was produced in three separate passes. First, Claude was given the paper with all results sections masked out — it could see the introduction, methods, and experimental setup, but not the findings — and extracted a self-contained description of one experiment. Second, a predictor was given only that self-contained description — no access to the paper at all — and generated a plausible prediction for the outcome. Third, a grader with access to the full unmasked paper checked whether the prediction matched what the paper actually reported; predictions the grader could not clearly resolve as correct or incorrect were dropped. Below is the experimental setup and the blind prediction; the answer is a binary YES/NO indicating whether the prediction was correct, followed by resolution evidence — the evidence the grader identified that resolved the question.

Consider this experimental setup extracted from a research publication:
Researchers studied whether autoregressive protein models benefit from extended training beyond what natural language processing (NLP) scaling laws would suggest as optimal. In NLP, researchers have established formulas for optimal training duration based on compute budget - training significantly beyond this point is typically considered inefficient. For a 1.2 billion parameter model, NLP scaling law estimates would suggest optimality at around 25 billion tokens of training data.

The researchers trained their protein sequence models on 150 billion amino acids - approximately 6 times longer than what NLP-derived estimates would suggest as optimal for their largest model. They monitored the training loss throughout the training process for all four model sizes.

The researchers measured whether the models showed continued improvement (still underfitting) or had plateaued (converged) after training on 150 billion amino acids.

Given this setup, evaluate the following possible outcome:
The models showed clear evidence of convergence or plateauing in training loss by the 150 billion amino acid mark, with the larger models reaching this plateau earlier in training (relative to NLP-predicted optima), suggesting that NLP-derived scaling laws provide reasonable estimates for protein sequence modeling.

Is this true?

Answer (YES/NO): NO